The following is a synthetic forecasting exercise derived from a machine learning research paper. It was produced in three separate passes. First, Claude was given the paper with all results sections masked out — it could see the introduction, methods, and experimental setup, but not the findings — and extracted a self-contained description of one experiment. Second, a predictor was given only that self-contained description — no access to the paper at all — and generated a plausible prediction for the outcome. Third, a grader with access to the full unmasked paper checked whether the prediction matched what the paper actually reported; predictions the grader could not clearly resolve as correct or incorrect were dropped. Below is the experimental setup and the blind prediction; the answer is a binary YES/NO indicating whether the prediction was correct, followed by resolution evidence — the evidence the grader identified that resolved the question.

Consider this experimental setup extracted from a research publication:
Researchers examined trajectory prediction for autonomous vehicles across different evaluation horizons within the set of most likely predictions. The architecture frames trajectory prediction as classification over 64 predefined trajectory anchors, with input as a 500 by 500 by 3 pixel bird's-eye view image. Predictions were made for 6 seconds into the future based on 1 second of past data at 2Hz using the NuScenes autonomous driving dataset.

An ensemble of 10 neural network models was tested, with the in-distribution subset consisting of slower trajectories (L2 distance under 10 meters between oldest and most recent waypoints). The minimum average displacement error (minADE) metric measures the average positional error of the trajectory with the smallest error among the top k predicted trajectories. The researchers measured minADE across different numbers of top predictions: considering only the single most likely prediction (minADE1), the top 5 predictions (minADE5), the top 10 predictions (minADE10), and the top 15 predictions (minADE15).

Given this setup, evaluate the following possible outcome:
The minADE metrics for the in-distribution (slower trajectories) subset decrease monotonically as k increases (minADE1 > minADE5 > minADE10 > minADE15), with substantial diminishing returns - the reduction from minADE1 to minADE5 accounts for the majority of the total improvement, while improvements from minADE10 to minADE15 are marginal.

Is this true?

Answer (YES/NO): YES